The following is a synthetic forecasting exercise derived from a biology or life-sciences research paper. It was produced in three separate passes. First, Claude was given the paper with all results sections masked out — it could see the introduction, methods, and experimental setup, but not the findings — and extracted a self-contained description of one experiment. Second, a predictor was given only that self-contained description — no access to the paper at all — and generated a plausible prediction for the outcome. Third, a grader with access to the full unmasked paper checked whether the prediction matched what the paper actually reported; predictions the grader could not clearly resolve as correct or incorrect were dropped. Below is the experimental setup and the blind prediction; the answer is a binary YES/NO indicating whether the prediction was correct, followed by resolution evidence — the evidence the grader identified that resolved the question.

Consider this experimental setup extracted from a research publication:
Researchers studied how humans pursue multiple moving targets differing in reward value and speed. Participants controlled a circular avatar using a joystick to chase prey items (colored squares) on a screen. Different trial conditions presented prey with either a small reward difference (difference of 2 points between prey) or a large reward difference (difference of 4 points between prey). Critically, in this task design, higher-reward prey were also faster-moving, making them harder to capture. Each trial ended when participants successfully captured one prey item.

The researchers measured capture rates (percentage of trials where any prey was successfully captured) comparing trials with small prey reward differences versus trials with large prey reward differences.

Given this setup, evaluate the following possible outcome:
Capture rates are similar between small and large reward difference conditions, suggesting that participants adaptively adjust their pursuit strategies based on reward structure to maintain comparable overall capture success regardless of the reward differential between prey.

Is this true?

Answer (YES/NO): NO